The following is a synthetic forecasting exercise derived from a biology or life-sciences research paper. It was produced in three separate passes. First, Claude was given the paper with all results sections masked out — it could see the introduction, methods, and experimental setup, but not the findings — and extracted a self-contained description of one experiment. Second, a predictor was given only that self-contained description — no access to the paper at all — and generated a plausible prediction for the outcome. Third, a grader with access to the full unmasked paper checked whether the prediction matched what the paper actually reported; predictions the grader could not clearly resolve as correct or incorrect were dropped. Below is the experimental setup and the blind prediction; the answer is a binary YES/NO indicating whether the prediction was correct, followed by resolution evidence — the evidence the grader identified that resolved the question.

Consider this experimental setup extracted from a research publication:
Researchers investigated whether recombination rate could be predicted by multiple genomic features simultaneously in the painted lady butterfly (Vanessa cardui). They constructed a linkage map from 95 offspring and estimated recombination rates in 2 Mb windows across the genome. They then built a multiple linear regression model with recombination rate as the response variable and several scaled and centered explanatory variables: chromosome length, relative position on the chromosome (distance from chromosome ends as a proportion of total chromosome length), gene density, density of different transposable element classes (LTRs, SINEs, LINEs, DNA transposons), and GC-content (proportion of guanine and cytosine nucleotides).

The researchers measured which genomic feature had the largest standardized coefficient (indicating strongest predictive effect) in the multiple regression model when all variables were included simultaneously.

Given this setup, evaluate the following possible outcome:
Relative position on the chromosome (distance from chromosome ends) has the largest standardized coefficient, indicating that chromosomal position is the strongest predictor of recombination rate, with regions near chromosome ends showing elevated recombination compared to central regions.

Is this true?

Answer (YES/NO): NO